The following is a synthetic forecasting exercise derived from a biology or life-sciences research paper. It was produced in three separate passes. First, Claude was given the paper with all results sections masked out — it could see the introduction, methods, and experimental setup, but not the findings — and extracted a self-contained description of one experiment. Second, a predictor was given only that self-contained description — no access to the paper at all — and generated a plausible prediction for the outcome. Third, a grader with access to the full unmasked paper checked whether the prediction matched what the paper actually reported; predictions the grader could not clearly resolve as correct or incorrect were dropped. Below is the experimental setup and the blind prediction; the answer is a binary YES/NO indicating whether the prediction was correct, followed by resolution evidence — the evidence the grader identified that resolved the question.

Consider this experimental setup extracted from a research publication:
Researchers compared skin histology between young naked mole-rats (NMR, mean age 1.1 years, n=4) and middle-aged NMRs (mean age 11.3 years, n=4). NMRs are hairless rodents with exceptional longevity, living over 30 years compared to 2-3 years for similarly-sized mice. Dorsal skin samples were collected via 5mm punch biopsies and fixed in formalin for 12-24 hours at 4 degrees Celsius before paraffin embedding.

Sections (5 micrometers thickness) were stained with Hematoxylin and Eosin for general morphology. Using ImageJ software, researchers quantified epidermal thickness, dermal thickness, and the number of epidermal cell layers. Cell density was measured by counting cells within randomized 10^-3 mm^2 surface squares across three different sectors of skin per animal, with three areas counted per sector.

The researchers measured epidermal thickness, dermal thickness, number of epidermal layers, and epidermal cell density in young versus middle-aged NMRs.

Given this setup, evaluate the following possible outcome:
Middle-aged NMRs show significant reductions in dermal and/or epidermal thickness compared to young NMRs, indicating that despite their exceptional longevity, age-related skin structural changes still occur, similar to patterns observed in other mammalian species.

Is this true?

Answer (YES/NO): NO